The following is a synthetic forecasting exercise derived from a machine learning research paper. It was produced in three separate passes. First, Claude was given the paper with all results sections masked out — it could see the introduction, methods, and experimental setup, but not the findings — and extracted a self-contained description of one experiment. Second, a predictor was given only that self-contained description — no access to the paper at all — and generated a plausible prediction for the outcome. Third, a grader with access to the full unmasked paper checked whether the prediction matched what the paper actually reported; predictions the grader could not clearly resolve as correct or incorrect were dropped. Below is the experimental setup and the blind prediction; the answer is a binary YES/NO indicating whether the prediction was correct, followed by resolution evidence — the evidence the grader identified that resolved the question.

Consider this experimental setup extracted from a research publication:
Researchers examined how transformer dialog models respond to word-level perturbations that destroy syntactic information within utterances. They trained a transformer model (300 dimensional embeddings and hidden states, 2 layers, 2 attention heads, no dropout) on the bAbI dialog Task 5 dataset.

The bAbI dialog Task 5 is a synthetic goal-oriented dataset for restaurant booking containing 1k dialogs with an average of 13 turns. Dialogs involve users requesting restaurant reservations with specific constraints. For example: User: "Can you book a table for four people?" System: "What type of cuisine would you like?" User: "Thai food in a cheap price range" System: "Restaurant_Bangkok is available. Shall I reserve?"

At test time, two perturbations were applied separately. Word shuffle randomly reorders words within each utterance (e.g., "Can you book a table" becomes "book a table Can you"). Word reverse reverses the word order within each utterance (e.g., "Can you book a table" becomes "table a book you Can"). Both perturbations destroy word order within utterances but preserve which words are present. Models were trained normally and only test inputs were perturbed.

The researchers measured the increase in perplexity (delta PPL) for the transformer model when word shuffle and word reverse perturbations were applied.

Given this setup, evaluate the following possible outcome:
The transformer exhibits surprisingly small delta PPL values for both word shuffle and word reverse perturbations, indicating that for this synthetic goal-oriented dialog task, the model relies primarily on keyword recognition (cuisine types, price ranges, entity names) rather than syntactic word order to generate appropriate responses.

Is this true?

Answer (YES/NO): YES